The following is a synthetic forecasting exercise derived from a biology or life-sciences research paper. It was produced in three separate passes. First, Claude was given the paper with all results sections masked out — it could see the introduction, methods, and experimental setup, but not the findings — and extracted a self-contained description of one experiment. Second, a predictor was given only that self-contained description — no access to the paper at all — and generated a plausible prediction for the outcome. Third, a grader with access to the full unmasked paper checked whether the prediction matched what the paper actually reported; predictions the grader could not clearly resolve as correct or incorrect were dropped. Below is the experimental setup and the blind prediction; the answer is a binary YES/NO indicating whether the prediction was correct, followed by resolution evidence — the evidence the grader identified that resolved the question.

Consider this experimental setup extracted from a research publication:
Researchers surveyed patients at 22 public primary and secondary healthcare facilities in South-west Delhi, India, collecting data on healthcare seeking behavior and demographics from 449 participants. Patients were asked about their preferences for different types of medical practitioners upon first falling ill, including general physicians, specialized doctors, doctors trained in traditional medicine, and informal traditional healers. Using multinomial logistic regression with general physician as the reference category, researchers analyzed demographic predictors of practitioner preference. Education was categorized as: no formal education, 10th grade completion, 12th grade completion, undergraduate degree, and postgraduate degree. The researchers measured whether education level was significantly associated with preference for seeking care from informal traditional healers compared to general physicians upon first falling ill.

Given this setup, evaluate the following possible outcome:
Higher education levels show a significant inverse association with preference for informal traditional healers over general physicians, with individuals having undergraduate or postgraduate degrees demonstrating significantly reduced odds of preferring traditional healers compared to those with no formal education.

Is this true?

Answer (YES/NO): YES